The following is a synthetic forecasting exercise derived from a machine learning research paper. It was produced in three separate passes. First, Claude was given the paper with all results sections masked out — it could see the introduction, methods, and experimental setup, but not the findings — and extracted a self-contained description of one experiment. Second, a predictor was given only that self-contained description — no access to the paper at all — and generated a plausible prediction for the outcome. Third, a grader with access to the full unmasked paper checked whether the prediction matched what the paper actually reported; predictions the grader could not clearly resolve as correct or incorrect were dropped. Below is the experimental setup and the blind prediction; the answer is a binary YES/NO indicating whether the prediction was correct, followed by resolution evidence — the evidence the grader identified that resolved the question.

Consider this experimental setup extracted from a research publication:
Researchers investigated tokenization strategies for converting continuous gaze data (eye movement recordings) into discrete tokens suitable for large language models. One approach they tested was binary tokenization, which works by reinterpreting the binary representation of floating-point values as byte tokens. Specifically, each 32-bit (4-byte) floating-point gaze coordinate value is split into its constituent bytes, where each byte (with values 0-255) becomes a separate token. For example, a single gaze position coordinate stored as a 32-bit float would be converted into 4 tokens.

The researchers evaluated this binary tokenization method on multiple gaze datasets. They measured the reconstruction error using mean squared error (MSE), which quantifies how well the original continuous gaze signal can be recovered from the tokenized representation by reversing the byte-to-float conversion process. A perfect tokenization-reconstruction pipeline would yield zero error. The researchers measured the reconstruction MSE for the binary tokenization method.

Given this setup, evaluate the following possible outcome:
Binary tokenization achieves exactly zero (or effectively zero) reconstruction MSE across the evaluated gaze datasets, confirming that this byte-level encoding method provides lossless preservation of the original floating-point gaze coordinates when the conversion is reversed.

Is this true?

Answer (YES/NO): YES